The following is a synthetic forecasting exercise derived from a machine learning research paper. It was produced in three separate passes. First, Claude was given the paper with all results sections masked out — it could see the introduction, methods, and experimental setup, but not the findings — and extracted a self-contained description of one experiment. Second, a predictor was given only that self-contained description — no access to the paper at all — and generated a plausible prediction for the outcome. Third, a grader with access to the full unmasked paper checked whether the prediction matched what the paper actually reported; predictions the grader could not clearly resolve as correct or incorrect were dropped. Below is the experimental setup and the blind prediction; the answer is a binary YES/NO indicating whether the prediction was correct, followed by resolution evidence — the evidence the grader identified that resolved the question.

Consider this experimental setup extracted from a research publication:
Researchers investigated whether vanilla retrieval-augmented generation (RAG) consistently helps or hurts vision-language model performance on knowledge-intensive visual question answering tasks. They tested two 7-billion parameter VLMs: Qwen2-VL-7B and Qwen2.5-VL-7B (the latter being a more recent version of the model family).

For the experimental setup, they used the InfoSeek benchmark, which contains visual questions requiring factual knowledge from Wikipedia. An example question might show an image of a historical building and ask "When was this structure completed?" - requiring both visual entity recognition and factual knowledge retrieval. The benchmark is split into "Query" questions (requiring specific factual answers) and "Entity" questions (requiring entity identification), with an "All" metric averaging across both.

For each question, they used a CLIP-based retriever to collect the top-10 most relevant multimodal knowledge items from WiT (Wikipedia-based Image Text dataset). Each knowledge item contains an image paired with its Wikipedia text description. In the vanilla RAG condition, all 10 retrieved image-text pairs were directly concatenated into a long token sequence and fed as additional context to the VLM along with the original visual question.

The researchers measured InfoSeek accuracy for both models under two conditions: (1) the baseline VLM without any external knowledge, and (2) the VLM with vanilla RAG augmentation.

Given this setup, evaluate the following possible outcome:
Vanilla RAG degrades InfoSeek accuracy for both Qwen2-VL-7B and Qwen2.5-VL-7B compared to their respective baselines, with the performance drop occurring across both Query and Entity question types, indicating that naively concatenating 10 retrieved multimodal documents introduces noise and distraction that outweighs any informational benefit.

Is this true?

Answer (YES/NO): NO